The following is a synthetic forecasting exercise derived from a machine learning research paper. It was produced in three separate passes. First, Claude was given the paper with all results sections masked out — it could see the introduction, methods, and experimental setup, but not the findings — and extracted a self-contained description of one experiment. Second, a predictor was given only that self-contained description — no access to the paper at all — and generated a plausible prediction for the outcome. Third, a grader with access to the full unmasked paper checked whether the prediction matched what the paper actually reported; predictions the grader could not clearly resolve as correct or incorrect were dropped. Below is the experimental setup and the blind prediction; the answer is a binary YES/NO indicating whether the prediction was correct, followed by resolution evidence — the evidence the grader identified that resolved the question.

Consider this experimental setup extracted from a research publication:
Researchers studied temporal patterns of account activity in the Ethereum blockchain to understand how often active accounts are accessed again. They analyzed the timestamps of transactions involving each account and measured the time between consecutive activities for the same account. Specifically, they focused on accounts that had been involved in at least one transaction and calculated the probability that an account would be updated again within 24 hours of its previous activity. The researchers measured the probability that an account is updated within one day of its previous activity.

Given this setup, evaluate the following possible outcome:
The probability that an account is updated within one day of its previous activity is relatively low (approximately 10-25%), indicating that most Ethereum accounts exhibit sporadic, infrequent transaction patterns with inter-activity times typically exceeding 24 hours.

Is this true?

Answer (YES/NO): NO